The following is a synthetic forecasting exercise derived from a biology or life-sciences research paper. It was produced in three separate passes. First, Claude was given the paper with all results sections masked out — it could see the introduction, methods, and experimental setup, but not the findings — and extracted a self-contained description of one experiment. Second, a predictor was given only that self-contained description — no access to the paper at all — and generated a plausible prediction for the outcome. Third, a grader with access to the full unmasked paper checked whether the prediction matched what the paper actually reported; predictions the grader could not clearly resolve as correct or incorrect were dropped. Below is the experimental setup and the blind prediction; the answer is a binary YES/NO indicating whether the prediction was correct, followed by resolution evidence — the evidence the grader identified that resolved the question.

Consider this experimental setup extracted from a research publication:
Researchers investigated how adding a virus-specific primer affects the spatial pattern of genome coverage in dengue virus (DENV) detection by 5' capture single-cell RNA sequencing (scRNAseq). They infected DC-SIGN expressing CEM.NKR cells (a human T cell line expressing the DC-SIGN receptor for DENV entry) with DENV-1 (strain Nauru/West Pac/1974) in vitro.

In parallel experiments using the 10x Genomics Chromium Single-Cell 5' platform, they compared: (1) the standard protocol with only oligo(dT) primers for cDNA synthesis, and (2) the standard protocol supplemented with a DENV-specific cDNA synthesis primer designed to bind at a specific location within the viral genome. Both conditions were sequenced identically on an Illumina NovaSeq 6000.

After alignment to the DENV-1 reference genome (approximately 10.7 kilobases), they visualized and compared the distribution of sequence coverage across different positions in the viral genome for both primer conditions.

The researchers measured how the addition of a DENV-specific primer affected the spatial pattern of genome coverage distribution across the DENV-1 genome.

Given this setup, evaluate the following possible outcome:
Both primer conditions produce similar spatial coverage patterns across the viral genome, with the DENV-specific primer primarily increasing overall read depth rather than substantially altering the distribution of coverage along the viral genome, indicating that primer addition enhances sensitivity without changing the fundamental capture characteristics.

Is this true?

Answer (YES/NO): NO